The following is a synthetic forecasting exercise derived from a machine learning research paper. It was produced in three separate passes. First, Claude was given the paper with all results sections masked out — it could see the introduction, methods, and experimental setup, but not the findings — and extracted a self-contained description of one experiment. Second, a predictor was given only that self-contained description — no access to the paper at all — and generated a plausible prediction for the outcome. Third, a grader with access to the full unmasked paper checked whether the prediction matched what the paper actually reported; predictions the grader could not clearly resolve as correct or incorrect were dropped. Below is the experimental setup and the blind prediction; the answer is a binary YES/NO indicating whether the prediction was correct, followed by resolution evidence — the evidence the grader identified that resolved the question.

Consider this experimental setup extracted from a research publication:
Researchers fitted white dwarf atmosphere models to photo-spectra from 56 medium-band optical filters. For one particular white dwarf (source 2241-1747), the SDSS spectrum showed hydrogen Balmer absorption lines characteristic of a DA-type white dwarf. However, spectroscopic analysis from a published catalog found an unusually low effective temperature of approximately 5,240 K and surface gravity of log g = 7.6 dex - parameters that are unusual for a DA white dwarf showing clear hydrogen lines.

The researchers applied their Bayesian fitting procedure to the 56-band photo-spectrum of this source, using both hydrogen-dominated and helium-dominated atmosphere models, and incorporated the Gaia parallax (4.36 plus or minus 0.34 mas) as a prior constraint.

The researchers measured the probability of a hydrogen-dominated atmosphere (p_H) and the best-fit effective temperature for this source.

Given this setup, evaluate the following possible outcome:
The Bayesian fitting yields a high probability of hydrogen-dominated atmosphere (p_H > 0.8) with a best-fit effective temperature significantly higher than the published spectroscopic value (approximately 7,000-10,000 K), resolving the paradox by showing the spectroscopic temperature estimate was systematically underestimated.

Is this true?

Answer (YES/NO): NO